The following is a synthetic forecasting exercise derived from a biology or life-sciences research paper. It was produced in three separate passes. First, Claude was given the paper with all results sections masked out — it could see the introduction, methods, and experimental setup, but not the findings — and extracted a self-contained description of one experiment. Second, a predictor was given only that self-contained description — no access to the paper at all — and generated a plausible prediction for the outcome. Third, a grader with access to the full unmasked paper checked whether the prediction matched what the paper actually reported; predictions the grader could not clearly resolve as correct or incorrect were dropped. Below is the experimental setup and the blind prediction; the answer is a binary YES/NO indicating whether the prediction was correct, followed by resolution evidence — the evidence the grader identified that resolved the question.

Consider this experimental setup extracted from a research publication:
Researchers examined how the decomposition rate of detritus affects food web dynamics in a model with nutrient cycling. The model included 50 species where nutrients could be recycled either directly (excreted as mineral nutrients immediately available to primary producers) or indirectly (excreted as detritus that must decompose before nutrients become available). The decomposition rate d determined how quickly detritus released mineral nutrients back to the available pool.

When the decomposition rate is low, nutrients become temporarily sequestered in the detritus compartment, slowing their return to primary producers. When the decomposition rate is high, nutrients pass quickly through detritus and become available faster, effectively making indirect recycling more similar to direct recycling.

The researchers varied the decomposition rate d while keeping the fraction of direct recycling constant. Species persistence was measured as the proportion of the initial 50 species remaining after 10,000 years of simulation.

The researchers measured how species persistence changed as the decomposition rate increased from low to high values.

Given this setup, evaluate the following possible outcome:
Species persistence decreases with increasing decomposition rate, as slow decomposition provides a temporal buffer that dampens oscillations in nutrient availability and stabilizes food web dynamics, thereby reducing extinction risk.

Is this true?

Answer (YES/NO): NO